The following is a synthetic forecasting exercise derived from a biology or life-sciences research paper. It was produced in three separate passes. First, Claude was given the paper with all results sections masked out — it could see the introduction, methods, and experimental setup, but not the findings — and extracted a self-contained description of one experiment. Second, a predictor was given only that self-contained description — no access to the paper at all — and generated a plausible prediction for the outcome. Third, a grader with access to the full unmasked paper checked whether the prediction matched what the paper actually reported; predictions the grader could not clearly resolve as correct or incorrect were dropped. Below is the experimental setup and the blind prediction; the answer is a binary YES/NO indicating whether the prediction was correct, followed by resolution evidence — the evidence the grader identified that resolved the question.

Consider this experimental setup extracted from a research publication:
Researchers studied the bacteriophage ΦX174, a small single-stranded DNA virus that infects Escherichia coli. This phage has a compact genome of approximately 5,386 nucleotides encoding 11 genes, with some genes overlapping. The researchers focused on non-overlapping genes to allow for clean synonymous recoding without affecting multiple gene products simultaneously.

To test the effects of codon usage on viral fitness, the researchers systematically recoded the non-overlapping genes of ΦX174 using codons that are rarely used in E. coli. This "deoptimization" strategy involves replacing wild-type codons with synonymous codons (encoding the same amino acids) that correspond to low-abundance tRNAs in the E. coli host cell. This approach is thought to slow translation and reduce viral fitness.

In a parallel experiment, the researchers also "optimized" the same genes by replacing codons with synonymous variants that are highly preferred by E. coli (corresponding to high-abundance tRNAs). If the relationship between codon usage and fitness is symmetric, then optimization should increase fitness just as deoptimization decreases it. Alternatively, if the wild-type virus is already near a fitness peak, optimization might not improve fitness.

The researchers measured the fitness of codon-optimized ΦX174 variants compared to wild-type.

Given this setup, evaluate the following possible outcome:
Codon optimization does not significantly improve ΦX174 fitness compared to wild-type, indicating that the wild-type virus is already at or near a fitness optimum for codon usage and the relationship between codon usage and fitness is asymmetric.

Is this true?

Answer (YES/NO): YES